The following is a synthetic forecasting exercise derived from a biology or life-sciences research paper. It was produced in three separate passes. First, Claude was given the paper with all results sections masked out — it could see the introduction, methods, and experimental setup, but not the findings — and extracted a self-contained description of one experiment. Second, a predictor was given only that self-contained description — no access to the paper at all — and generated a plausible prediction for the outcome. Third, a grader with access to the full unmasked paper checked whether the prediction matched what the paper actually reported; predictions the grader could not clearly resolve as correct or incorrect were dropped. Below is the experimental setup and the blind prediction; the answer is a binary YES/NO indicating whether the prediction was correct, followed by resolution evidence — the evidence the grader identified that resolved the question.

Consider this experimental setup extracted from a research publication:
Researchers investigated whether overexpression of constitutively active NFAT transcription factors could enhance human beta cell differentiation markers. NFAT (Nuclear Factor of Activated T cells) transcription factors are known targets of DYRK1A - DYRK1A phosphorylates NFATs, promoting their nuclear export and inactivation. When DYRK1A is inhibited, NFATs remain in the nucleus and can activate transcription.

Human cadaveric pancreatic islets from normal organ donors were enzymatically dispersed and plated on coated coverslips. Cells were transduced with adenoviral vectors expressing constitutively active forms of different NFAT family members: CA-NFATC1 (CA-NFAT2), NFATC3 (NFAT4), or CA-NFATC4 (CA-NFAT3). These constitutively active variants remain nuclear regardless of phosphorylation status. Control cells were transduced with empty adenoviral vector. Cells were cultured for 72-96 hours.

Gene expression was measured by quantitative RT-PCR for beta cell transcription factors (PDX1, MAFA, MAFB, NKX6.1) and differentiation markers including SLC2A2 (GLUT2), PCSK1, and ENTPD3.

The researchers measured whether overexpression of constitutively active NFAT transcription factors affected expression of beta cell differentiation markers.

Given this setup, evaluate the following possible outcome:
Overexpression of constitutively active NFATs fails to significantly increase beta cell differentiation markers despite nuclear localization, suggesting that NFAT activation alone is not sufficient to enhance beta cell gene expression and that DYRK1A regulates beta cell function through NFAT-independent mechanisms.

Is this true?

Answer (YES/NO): YES